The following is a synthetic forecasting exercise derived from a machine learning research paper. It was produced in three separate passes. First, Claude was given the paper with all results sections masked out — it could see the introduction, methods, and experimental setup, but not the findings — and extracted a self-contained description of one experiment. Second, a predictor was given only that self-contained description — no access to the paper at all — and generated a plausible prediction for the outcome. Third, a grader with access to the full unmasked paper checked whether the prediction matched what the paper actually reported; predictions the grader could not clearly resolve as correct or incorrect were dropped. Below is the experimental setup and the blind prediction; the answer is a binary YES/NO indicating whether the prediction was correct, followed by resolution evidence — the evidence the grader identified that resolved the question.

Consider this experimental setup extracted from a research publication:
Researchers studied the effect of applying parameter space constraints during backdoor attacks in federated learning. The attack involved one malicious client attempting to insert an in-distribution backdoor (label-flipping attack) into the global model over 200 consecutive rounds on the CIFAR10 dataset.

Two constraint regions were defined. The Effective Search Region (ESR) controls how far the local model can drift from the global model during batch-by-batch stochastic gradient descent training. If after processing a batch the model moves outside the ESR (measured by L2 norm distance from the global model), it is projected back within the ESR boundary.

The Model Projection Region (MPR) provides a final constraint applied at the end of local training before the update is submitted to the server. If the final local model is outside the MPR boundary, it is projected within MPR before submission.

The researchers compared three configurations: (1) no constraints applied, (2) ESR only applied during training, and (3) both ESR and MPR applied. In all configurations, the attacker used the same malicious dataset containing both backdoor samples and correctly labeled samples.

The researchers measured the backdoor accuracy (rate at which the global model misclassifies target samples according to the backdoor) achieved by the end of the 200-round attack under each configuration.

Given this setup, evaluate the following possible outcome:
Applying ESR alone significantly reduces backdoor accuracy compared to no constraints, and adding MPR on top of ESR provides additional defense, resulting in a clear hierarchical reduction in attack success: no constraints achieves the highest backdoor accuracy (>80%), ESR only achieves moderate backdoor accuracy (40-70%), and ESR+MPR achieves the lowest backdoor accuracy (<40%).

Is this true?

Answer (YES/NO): NO